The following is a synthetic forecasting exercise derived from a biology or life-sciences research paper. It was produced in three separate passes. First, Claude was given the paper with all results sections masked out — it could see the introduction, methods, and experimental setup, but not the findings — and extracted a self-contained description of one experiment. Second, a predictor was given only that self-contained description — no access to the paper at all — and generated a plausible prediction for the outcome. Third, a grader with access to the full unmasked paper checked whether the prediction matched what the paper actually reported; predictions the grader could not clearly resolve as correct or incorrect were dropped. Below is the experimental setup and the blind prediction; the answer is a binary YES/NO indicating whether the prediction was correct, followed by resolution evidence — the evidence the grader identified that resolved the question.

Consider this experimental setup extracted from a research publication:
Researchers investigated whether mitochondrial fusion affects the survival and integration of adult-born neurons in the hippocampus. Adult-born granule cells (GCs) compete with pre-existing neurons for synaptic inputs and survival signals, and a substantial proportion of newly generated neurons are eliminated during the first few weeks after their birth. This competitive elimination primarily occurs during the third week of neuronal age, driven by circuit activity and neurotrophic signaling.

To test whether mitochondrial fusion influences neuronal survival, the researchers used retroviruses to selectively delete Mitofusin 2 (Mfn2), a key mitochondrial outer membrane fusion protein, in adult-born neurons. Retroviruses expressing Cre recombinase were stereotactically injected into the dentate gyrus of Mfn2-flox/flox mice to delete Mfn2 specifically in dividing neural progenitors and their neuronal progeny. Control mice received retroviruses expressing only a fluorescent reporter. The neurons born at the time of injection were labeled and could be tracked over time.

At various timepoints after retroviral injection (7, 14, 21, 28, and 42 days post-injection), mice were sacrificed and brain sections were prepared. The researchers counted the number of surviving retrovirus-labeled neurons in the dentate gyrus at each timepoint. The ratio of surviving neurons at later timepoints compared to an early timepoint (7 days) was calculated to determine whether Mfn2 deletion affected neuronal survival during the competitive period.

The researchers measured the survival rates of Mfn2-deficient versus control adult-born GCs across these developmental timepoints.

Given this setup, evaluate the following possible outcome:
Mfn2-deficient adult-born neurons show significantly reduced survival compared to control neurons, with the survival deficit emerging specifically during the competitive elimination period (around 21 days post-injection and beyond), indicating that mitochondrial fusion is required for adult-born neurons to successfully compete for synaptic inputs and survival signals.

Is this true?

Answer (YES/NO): NO